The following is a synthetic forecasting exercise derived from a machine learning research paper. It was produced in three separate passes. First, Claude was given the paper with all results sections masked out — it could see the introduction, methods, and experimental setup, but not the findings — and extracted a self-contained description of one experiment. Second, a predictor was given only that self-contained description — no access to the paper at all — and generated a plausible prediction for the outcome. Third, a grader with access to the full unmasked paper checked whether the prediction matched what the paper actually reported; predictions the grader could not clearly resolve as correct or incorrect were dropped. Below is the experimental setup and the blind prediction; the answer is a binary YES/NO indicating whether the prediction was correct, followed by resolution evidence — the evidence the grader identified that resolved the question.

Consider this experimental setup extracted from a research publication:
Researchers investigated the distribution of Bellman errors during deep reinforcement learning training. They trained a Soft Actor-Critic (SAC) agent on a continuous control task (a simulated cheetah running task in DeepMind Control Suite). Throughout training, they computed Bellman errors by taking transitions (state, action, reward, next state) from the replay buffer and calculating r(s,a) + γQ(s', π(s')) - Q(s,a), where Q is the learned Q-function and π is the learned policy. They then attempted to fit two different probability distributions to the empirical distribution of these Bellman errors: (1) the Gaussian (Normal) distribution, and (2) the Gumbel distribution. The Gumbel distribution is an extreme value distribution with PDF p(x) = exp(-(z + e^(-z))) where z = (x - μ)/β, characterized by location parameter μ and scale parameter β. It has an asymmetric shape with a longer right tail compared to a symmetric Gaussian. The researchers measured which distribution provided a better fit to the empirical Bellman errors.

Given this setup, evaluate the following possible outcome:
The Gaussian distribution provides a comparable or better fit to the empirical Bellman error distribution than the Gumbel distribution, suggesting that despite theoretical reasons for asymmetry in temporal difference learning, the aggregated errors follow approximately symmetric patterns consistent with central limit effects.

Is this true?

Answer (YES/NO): NO